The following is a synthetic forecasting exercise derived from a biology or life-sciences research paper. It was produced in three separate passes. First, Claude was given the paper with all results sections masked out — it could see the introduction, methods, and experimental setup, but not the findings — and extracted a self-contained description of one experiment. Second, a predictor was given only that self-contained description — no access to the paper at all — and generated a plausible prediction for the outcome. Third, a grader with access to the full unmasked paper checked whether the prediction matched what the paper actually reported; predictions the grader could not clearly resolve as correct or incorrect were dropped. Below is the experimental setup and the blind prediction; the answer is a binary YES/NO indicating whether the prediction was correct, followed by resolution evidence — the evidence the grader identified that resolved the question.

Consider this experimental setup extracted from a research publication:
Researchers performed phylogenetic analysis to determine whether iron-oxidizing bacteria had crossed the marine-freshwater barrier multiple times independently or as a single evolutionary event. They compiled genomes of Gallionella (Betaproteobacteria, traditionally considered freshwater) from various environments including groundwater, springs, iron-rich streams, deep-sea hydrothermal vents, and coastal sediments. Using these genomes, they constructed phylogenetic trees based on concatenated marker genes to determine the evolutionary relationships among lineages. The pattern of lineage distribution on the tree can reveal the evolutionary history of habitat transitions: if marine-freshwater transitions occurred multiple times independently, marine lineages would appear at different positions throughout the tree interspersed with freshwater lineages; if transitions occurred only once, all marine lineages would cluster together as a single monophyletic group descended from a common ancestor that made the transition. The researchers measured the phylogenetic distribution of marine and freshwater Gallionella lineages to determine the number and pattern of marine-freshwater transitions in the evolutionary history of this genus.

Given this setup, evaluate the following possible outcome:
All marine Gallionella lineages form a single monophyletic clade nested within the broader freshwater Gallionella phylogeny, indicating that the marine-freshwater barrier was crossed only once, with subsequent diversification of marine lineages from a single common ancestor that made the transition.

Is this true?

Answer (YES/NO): NO